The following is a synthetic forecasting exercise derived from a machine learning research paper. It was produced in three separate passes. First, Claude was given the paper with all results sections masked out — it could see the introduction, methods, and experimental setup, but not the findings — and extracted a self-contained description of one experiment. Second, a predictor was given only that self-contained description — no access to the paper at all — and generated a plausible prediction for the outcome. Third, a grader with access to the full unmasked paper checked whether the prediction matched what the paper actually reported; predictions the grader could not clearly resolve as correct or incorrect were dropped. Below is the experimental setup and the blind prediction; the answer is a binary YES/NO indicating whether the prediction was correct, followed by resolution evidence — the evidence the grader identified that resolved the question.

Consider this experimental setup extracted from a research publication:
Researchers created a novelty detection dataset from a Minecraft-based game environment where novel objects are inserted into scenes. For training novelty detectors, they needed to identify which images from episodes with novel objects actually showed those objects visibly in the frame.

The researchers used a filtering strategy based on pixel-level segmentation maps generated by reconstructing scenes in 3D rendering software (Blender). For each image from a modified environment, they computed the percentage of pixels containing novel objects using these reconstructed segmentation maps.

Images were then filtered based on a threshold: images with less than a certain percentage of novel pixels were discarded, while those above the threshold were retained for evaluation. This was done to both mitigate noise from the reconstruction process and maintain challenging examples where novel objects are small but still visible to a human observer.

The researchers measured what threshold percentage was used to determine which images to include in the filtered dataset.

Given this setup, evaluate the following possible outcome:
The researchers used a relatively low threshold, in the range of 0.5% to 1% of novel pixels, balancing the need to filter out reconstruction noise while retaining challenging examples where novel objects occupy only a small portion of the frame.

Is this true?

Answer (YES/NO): YES